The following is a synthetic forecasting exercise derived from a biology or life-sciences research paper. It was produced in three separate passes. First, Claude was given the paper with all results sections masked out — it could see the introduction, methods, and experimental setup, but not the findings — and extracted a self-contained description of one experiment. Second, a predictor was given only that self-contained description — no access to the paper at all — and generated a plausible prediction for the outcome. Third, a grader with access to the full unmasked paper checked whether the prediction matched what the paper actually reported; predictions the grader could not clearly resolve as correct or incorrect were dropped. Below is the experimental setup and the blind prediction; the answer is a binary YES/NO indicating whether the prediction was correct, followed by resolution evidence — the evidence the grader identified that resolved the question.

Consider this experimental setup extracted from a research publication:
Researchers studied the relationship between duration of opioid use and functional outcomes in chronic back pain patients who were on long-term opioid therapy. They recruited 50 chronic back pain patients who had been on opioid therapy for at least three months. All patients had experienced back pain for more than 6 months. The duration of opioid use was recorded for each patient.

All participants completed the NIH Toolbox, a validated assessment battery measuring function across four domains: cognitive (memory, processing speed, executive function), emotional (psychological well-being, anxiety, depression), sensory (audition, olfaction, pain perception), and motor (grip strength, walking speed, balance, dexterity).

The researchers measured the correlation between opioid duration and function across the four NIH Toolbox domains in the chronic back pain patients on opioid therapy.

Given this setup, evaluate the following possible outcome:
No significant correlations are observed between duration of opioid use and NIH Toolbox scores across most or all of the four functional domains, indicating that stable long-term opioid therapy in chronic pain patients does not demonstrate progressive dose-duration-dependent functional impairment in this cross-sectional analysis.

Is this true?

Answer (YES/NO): YES